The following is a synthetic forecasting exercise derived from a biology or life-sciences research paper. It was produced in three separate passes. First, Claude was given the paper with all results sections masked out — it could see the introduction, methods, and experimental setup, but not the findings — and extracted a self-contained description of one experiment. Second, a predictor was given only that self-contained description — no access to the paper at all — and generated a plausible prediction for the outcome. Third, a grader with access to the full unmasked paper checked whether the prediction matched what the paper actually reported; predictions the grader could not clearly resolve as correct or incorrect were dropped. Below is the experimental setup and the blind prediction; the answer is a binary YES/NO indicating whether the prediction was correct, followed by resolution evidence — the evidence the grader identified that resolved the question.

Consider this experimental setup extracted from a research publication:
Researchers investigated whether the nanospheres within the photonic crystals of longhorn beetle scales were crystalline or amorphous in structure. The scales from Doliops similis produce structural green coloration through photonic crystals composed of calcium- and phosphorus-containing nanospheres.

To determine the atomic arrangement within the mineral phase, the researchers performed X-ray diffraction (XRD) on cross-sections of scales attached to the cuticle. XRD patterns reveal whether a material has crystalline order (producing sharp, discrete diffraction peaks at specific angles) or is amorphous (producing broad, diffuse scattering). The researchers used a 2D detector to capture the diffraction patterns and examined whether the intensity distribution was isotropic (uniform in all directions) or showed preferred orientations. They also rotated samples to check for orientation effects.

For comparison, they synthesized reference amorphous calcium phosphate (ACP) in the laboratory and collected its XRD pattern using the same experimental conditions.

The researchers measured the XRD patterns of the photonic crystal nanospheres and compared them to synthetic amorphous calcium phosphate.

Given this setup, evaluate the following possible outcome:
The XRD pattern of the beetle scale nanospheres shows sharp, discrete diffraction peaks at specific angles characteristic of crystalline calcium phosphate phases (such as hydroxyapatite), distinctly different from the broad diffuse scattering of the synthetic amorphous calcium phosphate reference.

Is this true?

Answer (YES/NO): NO